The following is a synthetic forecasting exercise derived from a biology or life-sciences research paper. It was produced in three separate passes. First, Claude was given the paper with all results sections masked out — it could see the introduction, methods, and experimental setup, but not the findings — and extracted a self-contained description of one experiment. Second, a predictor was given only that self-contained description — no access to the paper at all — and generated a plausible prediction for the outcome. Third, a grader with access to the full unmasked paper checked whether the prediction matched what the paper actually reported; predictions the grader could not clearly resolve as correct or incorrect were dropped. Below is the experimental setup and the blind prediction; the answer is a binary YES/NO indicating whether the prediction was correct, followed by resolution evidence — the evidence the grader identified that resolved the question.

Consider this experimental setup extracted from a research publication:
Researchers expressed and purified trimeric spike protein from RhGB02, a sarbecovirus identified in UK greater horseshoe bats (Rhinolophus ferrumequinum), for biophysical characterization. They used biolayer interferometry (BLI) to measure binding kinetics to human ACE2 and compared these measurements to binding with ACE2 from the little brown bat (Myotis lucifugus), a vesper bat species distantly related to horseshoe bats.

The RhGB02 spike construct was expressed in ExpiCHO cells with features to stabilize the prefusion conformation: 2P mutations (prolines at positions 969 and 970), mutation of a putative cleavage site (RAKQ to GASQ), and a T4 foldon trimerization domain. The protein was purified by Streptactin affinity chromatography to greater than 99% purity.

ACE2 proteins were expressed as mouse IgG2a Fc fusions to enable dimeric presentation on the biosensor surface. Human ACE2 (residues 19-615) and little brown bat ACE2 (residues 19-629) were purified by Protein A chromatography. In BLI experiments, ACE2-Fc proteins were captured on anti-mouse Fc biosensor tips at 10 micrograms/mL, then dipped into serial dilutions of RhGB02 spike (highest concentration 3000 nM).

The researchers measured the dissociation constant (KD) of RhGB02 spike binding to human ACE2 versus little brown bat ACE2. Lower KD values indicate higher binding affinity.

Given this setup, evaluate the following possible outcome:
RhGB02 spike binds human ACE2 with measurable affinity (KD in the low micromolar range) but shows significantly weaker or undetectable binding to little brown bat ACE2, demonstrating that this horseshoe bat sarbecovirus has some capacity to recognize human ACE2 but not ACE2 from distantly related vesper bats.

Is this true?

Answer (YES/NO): NO